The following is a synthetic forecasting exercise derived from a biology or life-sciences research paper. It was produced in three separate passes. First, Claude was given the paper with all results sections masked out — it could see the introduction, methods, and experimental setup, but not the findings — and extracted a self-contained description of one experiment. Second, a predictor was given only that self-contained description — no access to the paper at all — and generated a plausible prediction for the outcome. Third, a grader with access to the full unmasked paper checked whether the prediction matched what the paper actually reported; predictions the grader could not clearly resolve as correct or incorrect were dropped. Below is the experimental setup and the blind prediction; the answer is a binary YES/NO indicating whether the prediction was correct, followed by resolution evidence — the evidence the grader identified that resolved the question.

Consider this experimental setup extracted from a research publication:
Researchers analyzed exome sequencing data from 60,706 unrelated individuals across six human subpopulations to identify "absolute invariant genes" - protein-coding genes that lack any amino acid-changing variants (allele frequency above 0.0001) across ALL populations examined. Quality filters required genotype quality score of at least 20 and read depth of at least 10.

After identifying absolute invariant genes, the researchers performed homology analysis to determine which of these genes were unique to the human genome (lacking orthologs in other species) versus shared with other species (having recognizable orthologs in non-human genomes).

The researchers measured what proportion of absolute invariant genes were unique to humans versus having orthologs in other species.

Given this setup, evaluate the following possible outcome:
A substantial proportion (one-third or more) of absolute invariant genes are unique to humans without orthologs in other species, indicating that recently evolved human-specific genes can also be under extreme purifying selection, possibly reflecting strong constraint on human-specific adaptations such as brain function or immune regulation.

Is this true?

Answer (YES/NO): NO